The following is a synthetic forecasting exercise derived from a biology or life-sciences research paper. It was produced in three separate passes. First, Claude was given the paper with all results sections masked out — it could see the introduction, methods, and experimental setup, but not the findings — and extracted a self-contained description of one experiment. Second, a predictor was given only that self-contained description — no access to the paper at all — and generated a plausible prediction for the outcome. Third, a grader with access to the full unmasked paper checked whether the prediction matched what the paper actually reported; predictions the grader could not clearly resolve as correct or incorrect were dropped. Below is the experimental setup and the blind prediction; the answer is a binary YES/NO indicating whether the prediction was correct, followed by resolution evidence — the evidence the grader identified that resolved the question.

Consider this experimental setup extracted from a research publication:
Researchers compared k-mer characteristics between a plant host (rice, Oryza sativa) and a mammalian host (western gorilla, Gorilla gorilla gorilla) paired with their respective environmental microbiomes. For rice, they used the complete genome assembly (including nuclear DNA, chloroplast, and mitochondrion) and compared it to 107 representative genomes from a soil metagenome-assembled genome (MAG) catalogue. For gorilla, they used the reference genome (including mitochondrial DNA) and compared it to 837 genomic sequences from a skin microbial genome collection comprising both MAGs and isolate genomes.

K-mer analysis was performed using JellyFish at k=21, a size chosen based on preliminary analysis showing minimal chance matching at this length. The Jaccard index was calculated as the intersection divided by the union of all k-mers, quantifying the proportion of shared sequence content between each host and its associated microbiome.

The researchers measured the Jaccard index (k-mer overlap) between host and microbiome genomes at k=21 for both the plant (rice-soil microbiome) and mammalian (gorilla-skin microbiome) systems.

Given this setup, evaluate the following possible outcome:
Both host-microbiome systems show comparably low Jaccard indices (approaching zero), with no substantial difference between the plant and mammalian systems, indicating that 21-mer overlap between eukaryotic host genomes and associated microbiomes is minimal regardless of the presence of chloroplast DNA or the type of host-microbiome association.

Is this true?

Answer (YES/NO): NO